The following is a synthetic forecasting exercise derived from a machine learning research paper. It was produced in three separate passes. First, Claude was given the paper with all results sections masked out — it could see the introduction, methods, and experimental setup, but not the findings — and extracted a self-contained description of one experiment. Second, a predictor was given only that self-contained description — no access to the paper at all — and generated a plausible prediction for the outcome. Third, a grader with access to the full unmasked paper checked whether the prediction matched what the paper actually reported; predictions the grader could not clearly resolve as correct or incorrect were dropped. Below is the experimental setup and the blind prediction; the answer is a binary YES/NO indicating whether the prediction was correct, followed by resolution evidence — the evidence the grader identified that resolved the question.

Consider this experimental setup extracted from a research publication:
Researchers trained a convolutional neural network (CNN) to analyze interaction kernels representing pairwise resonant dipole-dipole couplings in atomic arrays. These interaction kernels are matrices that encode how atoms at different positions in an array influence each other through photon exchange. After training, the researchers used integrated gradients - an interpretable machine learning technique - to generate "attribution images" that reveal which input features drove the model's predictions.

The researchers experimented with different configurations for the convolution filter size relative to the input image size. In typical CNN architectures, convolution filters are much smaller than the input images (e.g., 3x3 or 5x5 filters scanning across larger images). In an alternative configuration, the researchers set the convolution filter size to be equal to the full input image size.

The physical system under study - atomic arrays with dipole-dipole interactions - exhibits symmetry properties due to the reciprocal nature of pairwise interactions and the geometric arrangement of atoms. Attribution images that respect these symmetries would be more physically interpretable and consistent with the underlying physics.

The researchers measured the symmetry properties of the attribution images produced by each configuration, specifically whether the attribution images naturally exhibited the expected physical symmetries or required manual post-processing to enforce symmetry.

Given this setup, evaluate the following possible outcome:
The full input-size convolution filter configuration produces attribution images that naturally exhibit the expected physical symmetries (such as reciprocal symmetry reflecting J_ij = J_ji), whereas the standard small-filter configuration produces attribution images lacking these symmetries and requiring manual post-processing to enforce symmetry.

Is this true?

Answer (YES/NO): YES